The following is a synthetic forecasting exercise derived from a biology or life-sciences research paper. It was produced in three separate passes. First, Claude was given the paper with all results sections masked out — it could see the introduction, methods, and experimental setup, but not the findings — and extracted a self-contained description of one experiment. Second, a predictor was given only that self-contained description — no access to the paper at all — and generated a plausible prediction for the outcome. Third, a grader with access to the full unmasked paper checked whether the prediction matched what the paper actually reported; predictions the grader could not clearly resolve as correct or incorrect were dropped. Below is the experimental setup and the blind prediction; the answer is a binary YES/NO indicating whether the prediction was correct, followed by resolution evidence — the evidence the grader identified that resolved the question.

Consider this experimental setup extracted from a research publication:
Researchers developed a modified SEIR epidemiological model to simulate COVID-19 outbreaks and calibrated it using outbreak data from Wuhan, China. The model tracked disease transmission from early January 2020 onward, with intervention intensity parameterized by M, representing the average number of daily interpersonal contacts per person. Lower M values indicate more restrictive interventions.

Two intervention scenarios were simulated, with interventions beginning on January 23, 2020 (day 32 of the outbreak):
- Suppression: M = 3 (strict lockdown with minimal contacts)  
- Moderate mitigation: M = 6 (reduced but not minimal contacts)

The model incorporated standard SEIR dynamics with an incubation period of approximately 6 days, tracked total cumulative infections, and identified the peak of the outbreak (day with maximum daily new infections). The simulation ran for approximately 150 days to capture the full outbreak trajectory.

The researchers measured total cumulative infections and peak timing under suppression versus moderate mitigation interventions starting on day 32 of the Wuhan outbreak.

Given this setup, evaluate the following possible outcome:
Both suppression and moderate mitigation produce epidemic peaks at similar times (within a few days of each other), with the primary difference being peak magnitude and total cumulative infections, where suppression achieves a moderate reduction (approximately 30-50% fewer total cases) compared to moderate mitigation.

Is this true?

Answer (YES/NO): NO